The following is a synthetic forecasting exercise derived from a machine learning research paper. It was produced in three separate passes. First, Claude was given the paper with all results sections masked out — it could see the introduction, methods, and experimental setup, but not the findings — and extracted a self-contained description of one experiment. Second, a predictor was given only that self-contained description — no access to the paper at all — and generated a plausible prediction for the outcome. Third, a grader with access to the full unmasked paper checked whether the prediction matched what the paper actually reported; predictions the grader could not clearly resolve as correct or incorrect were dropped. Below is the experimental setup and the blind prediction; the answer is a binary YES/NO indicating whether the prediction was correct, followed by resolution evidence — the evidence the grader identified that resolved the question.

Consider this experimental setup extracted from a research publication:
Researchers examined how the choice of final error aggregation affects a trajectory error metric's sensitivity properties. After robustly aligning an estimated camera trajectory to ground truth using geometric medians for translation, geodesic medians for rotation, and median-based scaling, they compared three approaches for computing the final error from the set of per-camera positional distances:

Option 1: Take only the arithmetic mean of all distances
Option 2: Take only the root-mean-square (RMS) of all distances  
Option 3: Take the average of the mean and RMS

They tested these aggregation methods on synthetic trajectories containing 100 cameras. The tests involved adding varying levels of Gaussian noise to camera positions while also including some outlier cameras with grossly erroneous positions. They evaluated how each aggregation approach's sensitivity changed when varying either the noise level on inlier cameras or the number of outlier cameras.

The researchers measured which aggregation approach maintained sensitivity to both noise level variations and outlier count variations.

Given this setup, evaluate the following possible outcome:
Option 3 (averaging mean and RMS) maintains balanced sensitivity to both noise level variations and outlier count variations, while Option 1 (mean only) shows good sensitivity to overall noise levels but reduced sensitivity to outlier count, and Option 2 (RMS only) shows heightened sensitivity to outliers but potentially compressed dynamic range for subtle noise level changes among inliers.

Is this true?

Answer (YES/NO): NO